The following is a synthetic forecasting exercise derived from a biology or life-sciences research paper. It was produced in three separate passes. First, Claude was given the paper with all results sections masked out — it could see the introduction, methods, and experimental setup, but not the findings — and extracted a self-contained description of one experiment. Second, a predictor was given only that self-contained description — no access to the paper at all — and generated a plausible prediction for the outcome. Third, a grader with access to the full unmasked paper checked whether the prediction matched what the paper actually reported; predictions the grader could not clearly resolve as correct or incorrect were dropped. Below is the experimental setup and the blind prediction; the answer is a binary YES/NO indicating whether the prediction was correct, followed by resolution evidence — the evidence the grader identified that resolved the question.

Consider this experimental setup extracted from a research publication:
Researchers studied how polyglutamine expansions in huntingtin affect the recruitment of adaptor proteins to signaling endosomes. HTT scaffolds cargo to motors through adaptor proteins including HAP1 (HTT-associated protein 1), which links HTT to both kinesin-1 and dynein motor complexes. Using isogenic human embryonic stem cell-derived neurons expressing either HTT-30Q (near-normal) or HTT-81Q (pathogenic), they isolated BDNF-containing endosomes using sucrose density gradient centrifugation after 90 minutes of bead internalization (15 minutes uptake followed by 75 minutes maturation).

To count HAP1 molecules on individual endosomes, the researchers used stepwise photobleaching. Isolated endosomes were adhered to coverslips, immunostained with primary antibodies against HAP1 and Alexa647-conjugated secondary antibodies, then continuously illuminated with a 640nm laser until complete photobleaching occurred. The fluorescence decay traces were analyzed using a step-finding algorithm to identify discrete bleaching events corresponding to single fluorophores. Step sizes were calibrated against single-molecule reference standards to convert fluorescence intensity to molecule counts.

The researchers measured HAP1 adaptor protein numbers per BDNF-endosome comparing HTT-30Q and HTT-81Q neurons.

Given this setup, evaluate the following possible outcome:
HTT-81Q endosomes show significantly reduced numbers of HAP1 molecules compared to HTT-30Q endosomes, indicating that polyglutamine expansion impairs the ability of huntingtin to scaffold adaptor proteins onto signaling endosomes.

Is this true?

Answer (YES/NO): NO